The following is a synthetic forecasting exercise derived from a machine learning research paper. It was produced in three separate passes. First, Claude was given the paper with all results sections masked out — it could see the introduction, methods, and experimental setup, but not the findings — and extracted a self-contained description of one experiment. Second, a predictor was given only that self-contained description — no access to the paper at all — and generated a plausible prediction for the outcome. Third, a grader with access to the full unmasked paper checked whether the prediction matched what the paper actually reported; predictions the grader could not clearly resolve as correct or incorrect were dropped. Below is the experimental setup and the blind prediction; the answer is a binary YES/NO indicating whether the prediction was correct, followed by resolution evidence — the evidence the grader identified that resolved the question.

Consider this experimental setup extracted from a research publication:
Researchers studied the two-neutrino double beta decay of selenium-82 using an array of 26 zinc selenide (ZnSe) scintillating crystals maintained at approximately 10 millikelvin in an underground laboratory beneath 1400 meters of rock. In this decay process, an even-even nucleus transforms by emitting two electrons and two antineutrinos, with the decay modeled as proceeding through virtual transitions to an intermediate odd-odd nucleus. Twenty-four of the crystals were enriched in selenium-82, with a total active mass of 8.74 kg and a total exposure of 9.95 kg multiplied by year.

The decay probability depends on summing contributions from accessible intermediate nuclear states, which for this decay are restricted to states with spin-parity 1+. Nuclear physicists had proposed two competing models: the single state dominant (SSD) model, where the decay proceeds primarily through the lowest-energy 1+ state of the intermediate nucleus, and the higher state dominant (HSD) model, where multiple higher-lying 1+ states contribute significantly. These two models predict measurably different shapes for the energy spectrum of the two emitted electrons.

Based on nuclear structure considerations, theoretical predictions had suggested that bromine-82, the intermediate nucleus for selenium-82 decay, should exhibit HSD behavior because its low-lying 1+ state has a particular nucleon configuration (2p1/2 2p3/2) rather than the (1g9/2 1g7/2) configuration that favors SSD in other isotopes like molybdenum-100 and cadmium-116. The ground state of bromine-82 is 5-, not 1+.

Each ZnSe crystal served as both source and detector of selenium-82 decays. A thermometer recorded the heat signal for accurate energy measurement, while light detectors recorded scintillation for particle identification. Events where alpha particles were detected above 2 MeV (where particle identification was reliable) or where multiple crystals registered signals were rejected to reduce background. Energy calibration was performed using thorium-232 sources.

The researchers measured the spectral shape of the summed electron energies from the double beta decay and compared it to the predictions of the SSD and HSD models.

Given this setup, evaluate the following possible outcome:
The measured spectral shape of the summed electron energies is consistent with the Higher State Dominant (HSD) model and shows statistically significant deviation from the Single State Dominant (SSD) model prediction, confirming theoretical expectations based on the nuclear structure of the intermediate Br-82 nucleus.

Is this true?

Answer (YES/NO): NO